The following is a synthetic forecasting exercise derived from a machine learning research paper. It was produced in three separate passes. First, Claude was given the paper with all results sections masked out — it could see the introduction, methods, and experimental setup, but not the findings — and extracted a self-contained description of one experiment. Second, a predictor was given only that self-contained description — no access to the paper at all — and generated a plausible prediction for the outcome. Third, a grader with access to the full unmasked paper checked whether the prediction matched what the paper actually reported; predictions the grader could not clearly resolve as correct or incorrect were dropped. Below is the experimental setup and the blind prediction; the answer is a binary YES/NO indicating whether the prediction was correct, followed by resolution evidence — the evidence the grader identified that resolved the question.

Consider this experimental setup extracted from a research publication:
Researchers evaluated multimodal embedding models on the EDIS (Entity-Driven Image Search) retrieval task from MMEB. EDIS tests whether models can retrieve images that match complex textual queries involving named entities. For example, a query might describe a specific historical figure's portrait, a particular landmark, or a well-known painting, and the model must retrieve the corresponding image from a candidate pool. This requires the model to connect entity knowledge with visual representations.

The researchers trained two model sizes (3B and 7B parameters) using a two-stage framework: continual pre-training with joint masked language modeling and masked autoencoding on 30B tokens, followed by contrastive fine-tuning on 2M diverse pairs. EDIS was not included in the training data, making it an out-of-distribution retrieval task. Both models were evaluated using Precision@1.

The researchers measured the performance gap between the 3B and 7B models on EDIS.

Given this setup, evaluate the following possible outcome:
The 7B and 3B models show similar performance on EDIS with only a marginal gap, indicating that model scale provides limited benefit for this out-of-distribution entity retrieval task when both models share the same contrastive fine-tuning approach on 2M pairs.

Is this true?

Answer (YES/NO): NO